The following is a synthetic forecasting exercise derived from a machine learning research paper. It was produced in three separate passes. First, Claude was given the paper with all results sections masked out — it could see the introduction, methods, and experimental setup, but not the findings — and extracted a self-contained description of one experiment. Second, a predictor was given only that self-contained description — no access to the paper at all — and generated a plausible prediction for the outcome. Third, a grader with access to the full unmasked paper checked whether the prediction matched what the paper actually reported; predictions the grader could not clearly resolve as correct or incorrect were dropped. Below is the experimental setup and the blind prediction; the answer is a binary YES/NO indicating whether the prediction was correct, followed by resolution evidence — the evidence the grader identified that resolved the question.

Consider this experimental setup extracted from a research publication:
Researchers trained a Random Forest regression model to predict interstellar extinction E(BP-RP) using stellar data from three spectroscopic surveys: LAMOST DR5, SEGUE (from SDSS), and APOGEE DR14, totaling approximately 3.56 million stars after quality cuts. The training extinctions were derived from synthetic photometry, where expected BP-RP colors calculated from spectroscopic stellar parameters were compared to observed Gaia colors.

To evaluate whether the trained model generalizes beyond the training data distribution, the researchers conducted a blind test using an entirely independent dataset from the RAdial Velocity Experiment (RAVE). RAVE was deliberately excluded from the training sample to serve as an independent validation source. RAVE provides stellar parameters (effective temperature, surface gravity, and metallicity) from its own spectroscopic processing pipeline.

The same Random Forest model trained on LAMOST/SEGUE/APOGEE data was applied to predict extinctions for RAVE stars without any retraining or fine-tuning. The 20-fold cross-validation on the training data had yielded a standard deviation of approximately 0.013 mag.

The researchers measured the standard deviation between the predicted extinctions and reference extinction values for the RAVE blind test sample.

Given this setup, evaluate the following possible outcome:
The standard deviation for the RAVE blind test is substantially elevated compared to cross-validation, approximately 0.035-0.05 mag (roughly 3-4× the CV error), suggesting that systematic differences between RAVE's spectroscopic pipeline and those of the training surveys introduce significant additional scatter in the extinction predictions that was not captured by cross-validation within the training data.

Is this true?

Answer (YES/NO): YES